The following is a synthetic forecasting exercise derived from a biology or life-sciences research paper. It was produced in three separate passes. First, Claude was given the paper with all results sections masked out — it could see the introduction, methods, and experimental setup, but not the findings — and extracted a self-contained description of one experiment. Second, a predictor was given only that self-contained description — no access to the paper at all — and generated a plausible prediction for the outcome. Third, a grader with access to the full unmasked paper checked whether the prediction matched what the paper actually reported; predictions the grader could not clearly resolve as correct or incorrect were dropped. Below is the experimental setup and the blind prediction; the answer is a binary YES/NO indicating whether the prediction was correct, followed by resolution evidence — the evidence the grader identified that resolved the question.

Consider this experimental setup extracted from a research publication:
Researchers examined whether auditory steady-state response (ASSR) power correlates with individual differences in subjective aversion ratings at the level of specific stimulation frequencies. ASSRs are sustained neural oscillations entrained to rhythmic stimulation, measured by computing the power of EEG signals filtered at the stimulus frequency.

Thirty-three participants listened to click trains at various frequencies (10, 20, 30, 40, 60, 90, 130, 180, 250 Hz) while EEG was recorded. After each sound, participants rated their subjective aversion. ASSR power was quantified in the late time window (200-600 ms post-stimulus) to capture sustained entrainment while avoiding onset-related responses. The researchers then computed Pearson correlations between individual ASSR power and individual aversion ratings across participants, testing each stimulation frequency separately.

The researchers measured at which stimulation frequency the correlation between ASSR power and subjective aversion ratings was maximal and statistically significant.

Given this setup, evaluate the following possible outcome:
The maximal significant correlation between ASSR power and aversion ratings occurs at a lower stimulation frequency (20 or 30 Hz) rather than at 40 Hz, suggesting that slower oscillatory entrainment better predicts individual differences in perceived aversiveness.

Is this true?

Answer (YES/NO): NO